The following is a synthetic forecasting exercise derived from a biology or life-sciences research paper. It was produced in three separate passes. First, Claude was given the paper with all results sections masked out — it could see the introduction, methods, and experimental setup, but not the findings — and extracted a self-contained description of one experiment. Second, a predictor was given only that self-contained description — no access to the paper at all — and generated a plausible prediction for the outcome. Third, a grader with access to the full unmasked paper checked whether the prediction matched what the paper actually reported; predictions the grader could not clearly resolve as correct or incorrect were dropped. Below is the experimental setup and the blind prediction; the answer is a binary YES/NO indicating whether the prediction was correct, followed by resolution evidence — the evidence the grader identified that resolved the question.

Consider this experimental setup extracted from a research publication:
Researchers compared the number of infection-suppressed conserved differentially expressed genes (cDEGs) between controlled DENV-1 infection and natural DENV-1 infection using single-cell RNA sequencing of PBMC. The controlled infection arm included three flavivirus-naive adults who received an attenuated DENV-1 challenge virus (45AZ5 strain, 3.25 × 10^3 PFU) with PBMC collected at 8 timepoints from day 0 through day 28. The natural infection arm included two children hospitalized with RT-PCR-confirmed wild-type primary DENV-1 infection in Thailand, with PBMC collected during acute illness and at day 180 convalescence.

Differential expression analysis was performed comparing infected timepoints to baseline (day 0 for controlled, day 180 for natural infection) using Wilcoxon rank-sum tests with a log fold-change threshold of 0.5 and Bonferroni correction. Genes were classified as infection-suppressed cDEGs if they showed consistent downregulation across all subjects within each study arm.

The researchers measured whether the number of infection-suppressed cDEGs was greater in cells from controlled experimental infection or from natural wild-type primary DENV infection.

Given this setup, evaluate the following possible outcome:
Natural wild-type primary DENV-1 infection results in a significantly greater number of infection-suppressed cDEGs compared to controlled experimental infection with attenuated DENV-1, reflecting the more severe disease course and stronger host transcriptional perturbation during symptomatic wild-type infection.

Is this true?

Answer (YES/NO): YES